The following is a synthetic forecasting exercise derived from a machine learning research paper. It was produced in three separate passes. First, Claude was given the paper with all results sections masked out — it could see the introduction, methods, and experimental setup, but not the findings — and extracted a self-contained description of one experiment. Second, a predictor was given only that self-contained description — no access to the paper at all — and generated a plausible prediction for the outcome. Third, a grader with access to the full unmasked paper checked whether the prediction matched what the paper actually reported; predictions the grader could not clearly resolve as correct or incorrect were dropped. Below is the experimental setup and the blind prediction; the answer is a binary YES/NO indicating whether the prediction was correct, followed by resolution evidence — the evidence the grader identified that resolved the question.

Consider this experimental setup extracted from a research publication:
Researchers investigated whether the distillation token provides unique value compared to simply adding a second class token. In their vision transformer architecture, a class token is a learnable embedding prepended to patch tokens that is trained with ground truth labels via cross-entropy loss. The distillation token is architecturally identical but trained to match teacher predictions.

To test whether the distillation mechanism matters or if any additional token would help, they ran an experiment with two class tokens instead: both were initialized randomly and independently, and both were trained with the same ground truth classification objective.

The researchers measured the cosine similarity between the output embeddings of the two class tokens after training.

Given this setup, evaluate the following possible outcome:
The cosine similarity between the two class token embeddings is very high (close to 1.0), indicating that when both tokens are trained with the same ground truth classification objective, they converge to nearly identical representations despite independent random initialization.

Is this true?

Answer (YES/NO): YES